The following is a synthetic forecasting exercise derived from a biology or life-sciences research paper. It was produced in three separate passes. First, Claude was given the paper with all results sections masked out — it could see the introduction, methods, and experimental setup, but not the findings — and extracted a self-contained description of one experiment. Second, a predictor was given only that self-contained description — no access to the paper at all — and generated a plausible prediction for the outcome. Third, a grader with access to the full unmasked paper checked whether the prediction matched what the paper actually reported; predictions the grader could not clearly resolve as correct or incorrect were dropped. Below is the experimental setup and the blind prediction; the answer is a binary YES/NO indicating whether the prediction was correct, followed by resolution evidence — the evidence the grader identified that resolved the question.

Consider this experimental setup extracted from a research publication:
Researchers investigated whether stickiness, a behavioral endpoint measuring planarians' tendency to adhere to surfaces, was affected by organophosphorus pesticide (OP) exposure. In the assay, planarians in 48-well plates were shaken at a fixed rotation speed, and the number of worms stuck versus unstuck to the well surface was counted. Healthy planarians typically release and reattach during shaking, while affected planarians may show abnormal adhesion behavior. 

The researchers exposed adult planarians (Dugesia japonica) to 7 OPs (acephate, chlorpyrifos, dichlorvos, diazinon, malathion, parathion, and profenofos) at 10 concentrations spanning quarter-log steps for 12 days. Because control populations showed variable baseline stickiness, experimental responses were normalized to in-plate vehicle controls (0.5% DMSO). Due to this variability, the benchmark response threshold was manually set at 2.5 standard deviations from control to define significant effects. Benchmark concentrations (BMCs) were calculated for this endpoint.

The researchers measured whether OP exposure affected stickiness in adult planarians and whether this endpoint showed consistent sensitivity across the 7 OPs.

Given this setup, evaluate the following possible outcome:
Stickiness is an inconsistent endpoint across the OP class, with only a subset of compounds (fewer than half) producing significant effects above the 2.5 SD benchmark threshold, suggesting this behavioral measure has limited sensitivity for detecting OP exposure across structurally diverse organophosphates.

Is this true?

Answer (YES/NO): NO